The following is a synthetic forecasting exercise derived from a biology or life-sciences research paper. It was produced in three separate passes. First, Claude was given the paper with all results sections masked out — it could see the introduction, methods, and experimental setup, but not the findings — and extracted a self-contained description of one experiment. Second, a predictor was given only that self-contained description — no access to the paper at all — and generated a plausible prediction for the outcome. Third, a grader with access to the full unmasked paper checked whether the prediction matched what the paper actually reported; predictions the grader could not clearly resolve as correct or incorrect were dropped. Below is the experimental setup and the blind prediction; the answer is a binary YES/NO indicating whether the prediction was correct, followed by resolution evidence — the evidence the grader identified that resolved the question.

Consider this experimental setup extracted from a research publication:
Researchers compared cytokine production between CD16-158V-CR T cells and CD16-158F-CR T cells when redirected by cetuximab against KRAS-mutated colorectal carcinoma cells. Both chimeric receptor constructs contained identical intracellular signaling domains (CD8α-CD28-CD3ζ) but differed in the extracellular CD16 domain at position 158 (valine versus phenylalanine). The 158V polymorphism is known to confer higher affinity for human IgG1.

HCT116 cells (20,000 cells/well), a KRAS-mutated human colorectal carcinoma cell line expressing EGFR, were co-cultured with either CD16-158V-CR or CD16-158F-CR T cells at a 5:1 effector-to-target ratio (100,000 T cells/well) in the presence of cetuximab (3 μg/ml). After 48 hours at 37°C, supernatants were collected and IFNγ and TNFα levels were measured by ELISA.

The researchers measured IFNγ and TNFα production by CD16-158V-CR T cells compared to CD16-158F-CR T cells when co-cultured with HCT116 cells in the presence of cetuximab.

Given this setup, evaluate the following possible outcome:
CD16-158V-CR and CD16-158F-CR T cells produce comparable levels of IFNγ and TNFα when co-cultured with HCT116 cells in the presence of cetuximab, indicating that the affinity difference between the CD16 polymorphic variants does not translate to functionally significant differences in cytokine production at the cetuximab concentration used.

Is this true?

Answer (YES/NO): NO